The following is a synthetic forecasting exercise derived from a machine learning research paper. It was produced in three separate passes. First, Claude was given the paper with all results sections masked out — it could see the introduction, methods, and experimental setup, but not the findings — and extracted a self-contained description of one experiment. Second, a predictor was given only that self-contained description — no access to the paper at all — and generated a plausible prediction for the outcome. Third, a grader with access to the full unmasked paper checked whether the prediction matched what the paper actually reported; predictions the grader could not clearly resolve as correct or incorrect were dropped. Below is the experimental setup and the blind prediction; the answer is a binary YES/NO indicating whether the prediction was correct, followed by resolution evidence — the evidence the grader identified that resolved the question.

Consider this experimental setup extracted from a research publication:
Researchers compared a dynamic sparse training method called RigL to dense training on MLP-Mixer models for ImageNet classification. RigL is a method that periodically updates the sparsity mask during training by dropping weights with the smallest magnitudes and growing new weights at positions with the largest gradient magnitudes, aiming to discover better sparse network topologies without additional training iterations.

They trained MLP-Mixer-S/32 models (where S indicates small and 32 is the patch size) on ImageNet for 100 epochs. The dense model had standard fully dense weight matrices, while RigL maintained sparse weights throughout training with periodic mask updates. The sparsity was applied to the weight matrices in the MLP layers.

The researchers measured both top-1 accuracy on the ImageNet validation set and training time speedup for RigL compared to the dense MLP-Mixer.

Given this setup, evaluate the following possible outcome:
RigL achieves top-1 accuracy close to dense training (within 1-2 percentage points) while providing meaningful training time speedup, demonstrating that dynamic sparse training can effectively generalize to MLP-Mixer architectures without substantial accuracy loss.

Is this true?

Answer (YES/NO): NO